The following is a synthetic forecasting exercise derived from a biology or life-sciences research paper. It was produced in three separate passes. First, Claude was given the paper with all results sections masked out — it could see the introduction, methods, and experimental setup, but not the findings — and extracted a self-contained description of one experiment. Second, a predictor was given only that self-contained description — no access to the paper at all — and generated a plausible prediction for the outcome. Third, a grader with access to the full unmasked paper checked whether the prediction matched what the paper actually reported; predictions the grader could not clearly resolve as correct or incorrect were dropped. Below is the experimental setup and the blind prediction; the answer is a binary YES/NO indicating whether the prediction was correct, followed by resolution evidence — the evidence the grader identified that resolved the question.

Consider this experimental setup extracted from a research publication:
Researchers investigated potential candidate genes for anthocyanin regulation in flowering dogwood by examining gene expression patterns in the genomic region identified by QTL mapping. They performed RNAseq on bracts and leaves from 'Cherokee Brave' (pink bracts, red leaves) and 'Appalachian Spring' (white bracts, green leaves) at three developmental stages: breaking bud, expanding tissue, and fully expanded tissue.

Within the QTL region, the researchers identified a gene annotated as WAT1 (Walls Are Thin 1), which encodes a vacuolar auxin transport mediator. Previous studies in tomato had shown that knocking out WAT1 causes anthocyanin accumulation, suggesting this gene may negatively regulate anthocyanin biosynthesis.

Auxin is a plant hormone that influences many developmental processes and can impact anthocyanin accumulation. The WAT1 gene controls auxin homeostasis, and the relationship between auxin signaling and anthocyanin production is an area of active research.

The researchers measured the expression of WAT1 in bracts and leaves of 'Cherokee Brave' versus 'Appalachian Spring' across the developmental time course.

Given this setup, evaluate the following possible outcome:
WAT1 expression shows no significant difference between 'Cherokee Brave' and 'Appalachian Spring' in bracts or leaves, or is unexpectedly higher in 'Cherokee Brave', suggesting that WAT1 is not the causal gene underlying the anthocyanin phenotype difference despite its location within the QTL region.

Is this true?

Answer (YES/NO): YES